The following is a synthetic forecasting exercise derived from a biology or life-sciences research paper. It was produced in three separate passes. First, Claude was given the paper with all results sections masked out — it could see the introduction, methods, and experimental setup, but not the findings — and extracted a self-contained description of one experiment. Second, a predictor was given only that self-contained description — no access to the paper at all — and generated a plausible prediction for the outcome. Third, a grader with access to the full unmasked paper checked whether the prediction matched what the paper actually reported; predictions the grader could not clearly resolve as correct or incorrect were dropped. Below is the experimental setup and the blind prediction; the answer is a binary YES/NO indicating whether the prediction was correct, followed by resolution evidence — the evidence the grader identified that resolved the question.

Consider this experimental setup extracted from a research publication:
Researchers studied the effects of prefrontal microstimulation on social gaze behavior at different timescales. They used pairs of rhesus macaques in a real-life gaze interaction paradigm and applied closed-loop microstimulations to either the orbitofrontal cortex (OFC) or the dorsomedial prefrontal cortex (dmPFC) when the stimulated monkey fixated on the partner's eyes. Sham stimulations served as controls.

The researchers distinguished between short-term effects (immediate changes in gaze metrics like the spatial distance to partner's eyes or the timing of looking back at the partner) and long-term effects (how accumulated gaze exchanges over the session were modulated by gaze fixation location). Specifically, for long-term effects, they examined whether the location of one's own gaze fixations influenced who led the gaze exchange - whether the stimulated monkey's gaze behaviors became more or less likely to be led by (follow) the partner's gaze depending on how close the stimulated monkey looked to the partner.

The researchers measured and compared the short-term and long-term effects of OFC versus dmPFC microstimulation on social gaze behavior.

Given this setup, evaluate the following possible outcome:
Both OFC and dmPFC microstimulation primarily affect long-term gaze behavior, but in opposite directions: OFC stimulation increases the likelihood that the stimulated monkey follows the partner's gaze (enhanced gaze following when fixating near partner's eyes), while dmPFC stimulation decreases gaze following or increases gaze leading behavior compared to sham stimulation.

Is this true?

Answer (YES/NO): NO